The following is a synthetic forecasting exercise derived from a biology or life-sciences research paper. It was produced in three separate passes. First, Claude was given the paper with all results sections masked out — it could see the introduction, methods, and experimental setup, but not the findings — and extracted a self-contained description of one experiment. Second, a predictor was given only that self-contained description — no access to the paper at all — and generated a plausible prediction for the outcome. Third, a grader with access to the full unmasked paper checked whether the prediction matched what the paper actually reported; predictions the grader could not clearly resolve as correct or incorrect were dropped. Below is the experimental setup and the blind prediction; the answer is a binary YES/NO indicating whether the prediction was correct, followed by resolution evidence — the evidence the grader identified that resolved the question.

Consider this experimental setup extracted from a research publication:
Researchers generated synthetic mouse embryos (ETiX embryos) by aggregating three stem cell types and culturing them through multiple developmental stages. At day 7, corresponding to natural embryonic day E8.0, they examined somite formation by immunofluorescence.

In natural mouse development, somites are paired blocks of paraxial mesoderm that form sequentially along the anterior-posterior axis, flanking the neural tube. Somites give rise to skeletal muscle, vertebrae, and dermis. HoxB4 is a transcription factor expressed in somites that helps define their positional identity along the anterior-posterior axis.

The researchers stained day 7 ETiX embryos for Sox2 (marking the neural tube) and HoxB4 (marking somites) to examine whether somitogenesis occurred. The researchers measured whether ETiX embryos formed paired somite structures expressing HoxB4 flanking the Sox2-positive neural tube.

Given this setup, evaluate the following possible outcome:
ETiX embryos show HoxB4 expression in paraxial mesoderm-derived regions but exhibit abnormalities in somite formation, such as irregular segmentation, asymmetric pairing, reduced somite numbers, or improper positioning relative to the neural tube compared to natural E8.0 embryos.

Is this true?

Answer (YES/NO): NO